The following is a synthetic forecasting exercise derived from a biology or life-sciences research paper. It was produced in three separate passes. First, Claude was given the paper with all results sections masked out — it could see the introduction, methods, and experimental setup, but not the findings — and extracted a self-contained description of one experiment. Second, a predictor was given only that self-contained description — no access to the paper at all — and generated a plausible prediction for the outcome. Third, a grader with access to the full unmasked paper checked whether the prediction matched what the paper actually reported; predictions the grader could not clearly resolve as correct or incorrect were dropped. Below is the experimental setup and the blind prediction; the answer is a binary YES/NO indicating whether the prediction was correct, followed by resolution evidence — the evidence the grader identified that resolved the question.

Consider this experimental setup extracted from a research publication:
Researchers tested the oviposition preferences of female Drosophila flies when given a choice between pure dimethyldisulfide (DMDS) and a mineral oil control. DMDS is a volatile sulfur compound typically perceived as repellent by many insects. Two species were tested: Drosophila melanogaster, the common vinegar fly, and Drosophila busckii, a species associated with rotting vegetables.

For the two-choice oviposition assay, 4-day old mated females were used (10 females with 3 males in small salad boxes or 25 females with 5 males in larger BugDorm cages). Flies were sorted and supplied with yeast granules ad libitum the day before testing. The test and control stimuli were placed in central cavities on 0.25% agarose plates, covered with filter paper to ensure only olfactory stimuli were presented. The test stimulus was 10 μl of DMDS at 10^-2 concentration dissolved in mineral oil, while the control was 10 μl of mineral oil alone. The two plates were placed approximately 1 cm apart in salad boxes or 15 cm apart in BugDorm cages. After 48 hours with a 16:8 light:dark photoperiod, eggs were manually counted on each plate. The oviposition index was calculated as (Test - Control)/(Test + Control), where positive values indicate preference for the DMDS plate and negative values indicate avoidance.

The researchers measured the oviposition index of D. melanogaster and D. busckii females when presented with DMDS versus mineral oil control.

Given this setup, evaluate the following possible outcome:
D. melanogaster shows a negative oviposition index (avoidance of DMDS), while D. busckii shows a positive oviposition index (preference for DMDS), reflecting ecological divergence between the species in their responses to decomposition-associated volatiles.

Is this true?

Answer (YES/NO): NO